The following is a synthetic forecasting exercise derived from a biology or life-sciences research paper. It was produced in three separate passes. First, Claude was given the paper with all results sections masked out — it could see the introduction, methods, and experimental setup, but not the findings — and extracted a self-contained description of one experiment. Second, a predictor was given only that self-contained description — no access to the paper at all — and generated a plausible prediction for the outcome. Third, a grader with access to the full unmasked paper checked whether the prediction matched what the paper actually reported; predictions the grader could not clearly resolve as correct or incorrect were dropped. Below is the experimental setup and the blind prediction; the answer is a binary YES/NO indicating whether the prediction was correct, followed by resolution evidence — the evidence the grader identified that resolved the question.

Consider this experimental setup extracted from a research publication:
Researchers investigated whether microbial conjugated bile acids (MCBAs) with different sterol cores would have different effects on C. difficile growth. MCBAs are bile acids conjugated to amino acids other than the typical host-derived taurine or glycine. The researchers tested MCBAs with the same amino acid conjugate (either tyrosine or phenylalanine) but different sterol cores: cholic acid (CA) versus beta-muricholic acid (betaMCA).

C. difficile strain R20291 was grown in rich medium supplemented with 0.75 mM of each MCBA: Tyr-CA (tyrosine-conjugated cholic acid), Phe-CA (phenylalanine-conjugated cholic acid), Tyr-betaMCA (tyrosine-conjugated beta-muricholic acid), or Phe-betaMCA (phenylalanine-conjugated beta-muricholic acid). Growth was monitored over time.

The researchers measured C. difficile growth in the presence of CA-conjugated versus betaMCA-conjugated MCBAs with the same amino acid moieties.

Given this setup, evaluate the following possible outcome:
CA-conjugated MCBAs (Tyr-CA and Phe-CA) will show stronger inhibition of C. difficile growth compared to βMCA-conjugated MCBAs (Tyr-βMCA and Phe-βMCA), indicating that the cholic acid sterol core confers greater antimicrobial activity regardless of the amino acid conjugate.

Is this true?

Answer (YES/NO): NO